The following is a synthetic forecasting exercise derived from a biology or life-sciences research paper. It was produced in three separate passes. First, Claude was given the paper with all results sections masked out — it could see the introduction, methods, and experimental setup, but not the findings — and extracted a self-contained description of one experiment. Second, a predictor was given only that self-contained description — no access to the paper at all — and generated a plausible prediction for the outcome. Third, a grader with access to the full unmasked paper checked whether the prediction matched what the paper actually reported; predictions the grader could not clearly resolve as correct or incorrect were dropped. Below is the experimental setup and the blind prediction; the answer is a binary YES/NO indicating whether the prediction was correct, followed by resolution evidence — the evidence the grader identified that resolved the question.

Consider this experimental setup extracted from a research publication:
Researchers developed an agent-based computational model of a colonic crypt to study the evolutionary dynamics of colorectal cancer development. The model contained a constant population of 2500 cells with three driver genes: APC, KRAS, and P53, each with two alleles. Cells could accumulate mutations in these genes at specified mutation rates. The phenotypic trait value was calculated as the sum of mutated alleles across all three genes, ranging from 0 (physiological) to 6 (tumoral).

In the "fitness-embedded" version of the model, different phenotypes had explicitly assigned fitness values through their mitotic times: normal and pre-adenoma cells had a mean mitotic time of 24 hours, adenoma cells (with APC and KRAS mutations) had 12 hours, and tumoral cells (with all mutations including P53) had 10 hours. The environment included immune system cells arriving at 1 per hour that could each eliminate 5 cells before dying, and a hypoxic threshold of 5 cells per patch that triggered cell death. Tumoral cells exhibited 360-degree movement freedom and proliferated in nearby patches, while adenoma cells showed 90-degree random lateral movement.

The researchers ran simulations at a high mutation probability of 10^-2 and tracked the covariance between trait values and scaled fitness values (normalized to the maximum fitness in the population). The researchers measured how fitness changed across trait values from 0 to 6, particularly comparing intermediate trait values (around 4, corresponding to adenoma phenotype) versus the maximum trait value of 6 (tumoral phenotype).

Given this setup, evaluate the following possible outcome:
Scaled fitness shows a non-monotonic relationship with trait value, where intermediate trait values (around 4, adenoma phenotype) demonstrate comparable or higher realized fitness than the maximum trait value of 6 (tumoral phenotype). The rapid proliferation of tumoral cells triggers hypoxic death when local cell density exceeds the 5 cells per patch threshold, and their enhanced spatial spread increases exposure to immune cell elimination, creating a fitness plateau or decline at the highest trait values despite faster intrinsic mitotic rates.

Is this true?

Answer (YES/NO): YES